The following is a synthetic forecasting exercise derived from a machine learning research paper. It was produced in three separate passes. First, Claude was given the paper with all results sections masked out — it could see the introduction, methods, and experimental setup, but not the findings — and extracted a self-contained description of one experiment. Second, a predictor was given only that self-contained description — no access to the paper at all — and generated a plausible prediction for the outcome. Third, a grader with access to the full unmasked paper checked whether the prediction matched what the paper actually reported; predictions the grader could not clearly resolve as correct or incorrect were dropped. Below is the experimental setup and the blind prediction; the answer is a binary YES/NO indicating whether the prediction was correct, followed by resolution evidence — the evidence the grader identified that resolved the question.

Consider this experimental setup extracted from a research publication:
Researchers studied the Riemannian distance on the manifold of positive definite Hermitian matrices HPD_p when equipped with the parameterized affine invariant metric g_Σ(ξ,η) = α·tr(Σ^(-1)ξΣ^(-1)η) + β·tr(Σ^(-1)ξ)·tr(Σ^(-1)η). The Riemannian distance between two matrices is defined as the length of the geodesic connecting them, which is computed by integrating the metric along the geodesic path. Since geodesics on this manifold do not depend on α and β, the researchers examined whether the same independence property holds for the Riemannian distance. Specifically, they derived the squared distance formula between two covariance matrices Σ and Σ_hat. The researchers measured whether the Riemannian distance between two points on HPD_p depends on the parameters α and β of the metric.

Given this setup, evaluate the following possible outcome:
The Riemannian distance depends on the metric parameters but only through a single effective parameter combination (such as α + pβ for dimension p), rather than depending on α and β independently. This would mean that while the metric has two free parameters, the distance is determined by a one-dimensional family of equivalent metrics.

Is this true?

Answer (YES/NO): NO